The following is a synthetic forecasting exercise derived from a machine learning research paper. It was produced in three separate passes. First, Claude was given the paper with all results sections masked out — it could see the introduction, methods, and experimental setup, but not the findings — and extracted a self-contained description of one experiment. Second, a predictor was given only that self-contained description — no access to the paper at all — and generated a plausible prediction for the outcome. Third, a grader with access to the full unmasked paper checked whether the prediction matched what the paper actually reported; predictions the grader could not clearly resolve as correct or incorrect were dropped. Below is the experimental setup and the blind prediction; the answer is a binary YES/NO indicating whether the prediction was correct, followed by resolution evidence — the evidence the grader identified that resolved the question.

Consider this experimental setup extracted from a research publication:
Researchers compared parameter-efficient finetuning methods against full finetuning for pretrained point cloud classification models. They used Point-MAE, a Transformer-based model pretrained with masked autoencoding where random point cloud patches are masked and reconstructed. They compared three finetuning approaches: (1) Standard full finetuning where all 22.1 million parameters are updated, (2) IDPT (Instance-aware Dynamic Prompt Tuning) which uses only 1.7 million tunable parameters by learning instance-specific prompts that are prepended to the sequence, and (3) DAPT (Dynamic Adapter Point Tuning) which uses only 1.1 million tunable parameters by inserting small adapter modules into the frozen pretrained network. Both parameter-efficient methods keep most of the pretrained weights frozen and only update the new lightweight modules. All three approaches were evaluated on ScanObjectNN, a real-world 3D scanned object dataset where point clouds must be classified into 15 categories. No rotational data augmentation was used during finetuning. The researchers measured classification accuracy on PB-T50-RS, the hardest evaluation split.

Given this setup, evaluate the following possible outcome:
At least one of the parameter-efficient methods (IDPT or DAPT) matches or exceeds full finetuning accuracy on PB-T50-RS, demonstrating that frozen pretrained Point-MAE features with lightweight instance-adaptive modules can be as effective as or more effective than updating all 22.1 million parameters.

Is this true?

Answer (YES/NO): NO